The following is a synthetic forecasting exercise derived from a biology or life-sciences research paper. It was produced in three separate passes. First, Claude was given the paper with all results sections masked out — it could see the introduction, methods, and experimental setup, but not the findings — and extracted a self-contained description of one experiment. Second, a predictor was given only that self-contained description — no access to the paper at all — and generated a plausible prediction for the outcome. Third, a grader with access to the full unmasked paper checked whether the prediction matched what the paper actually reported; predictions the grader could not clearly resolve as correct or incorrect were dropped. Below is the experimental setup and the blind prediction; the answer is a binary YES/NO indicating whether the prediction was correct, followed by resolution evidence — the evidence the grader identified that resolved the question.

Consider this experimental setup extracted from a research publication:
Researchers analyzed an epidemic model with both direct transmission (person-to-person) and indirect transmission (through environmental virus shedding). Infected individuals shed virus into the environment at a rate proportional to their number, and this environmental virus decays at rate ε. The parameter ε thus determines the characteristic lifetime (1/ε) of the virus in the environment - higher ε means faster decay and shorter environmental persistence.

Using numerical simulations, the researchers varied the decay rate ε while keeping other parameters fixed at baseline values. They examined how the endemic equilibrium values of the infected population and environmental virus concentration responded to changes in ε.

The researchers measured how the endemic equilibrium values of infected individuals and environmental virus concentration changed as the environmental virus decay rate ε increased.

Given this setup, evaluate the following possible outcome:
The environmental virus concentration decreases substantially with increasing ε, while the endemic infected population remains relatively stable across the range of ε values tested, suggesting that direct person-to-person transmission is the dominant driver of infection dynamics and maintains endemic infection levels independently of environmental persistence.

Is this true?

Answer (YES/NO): NO